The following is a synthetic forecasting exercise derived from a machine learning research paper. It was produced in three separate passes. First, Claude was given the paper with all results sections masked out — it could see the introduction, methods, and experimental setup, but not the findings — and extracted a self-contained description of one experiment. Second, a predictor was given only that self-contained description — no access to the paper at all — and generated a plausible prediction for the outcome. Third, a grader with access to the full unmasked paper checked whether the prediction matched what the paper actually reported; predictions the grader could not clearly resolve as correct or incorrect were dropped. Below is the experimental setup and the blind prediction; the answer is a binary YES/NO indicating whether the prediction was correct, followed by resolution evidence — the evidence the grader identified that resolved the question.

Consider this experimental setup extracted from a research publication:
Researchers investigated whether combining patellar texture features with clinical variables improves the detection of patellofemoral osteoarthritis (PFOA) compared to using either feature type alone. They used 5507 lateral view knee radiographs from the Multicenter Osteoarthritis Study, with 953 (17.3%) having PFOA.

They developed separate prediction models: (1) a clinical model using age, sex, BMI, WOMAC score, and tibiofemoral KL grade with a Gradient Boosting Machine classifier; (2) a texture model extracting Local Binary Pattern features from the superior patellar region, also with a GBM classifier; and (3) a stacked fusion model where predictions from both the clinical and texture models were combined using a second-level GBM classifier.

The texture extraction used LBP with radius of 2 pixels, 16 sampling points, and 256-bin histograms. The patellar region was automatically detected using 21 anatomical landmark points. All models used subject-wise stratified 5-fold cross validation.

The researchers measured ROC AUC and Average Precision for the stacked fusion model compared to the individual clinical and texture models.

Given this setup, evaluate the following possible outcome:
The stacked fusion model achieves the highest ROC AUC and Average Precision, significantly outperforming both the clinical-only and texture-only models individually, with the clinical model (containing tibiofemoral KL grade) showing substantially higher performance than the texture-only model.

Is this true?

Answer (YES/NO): NO